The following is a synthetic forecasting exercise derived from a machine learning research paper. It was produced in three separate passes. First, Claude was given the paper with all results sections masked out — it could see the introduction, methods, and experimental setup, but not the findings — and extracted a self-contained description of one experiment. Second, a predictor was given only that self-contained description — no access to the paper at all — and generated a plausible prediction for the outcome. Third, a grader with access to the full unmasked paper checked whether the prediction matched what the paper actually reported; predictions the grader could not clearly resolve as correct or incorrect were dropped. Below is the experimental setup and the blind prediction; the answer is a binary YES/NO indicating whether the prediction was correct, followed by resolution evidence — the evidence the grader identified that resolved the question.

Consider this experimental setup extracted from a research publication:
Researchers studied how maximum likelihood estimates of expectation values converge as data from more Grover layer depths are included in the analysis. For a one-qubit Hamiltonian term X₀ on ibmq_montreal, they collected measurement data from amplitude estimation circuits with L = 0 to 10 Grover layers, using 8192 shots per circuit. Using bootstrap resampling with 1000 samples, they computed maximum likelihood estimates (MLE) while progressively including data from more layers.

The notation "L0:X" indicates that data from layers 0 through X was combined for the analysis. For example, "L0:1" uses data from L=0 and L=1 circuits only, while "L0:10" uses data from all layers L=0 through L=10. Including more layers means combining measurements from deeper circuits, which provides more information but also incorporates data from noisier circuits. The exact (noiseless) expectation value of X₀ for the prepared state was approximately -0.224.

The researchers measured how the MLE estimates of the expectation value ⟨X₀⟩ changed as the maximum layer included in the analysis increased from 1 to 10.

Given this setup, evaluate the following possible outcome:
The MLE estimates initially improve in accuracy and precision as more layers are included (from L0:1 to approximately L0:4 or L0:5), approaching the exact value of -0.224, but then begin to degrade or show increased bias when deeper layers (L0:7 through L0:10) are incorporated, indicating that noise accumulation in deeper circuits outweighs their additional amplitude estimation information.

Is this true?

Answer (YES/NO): NO